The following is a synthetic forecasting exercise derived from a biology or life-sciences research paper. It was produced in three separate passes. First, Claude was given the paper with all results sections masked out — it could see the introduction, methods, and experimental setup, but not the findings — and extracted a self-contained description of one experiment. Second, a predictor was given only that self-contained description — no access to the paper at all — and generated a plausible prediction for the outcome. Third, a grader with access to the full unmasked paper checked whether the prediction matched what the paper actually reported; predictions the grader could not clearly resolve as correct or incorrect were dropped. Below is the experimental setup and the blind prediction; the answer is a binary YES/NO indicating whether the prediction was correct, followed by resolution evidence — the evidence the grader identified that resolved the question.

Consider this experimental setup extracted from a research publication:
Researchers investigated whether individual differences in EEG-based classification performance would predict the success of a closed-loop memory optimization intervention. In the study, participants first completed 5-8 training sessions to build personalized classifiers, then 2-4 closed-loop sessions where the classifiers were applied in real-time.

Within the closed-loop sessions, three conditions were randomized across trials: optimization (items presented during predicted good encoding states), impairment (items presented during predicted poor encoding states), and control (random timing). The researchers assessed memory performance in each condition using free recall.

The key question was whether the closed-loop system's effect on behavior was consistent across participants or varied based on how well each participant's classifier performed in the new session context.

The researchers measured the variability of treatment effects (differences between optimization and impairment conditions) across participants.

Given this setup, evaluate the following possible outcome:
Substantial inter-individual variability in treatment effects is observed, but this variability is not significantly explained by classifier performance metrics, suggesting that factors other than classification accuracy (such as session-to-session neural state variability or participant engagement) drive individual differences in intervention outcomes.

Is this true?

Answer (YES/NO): NO